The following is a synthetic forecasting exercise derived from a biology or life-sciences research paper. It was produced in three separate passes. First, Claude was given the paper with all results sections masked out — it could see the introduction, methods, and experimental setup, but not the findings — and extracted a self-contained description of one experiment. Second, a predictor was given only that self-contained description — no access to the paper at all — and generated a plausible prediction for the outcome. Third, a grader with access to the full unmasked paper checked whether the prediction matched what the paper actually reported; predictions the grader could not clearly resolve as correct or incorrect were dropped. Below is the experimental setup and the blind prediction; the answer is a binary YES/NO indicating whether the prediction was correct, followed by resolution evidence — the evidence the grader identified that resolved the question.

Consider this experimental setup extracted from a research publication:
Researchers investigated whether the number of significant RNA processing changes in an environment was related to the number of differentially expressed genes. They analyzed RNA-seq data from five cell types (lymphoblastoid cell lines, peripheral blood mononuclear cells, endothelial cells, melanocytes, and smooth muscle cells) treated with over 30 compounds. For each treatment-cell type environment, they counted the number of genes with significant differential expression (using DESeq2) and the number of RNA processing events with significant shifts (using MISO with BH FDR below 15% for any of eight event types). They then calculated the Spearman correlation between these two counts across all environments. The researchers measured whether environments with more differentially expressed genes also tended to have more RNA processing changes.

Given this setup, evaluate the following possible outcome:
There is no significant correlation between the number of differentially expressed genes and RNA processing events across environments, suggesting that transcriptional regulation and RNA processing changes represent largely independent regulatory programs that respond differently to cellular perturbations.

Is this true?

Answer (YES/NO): NO